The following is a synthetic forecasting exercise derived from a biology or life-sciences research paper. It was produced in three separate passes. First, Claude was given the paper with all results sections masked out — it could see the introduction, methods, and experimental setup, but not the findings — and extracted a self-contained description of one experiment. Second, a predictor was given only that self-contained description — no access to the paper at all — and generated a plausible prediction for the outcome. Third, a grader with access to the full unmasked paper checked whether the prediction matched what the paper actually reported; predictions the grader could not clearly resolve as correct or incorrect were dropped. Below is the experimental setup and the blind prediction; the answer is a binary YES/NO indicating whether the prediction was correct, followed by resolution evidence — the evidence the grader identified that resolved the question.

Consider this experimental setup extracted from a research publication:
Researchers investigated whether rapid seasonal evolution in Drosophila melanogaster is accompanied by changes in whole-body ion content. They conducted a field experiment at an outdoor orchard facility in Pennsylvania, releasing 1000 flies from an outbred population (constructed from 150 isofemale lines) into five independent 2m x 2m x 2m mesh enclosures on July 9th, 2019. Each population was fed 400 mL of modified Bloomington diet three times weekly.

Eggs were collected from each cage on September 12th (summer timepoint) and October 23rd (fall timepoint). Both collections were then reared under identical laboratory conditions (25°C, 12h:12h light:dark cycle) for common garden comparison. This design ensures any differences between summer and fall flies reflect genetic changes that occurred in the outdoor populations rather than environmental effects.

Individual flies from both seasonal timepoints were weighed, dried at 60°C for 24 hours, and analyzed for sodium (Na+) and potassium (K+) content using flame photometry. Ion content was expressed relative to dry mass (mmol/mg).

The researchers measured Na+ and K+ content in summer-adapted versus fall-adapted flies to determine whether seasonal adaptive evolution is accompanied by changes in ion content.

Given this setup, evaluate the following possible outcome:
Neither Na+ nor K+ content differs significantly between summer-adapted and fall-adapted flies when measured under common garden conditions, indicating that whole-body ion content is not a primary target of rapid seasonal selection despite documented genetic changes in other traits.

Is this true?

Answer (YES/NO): NO